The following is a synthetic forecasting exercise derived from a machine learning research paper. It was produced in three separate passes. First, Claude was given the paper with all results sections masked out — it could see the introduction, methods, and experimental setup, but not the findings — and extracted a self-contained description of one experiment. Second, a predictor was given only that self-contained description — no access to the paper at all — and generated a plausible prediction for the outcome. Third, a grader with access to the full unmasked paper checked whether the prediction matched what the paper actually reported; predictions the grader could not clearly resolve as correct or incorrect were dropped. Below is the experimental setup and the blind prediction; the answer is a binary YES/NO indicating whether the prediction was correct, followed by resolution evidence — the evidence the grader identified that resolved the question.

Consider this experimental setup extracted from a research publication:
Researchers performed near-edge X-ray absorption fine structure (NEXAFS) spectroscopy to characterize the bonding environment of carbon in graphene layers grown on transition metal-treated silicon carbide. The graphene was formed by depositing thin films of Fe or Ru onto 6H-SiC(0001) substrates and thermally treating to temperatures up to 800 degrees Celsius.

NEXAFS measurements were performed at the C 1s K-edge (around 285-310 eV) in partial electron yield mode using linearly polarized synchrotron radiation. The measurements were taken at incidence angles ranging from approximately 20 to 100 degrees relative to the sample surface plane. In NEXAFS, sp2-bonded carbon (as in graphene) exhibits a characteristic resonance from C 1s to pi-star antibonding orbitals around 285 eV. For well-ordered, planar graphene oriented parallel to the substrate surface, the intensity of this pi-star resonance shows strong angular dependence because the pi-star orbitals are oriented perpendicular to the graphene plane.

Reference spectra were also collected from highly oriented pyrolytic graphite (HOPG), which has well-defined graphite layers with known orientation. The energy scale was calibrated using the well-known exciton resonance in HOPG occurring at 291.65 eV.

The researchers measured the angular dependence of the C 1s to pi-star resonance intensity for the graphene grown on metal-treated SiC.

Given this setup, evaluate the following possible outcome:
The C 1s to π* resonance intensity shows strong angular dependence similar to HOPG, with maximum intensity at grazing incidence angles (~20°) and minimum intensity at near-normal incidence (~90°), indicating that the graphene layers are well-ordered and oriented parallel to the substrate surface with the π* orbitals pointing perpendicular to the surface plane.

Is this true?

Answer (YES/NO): YES